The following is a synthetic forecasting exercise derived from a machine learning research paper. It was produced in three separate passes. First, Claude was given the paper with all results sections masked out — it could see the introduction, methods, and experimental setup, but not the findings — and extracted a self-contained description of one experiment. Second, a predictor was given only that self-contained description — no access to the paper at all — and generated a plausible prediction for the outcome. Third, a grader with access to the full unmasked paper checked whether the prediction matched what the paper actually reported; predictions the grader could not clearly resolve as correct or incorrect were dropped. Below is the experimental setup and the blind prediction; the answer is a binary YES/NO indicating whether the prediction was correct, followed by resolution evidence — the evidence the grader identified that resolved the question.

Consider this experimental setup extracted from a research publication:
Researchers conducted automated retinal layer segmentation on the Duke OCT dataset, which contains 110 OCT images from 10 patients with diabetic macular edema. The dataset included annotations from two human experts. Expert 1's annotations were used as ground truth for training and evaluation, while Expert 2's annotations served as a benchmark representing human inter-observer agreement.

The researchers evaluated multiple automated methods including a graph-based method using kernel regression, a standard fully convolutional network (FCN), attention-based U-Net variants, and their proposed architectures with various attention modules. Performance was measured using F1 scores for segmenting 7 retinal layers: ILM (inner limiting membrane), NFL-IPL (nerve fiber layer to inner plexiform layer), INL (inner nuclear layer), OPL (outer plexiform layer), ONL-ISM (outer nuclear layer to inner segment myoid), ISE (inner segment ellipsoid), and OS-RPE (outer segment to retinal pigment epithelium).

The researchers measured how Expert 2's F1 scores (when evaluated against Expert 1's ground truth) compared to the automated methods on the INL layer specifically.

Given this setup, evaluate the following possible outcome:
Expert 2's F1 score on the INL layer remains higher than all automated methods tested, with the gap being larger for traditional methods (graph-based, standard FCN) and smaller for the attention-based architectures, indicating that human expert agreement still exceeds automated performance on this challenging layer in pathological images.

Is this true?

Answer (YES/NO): YES